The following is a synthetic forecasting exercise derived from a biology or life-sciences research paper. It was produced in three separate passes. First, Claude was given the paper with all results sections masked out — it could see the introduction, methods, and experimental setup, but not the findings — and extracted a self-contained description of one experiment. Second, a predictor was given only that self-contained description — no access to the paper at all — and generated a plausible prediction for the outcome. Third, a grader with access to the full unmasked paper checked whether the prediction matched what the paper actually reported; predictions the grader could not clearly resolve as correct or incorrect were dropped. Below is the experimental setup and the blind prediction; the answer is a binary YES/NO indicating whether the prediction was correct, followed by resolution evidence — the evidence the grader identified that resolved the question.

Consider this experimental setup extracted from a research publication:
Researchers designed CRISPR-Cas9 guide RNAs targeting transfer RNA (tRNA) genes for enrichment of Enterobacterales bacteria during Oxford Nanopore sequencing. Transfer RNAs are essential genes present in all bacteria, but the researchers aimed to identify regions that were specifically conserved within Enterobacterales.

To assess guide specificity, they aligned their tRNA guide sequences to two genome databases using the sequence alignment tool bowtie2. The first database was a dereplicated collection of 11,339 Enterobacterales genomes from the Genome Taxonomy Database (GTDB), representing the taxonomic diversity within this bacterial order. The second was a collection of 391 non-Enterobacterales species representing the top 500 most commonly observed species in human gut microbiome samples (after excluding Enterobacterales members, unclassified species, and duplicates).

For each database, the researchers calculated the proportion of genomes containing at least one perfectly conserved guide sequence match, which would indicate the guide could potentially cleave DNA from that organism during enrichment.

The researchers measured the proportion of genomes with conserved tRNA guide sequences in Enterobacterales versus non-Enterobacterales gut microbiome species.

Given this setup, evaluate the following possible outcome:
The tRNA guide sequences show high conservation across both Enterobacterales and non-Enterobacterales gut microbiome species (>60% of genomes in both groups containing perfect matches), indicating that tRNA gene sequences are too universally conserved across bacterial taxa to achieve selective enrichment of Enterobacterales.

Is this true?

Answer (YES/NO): NO